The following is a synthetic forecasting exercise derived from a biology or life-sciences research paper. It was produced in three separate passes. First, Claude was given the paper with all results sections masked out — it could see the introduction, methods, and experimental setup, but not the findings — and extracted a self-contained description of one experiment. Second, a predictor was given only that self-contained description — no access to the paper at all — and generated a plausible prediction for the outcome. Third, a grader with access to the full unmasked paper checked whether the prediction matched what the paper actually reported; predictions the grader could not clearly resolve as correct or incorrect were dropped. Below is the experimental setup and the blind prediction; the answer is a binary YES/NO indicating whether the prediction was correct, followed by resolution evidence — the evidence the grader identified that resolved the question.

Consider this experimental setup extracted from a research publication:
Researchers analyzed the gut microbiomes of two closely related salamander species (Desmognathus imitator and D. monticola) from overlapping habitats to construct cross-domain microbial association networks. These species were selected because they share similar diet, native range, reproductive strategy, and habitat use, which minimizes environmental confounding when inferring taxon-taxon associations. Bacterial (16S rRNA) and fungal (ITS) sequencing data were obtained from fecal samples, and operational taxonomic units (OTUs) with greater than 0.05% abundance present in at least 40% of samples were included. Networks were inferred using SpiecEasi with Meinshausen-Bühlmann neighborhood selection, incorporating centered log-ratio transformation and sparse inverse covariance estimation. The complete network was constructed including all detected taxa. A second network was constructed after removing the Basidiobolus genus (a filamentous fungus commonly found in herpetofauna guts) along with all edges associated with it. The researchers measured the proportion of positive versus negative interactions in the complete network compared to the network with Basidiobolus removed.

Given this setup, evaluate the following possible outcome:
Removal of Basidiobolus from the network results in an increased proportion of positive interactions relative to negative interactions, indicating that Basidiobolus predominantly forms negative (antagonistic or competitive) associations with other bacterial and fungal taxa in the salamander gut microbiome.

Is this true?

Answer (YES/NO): NO